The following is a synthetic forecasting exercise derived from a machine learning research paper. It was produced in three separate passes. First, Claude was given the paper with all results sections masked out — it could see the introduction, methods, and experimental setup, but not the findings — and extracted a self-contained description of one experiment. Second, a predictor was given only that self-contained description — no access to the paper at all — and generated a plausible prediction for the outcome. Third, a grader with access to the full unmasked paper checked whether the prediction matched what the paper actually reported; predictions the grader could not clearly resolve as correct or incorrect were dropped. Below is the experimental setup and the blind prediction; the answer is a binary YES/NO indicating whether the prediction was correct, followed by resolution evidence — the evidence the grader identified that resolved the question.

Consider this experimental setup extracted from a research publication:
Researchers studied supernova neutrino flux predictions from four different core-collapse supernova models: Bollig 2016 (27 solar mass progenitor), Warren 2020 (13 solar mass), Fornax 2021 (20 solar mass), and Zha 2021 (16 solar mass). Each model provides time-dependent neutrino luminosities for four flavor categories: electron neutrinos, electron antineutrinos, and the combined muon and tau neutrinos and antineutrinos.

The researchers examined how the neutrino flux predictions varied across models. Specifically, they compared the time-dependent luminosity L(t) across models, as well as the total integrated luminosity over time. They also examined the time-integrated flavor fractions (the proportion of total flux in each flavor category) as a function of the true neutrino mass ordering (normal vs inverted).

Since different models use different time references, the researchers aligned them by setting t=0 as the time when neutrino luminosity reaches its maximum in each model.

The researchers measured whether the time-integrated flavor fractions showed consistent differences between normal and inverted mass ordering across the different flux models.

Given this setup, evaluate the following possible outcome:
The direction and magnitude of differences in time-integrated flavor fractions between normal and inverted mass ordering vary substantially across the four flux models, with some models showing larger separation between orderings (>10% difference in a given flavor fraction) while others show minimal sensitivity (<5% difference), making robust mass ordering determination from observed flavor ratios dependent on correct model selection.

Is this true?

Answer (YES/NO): NO